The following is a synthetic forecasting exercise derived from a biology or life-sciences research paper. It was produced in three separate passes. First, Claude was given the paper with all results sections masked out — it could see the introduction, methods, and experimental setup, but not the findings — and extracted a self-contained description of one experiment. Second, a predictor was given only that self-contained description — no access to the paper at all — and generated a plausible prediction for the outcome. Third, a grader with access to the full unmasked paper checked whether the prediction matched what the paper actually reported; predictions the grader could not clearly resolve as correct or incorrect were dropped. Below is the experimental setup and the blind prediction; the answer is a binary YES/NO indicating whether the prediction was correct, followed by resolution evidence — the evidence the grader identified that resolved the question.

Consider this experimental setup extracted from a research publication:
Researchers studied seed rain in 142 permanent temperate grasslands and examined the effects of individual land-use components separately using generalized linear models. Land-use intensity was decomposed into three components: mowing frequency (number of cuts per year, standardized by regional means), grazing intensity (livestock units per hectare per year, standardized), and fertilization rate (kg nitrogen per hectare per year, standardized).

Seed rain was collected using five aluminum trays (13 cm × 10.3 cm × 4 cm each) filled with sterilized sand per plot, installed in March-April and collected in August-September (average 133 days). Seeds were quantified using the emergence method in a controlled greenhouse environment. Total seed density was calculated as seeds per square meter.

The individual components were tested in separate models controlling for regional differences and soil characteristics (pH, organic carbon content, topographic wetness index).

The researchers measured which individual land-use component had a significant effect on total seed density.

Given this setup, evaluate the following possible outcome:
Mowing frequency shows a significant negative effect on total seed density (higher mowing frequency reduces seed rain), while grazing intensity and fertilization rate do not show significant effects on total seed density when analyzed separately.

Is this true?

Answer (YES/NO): NO